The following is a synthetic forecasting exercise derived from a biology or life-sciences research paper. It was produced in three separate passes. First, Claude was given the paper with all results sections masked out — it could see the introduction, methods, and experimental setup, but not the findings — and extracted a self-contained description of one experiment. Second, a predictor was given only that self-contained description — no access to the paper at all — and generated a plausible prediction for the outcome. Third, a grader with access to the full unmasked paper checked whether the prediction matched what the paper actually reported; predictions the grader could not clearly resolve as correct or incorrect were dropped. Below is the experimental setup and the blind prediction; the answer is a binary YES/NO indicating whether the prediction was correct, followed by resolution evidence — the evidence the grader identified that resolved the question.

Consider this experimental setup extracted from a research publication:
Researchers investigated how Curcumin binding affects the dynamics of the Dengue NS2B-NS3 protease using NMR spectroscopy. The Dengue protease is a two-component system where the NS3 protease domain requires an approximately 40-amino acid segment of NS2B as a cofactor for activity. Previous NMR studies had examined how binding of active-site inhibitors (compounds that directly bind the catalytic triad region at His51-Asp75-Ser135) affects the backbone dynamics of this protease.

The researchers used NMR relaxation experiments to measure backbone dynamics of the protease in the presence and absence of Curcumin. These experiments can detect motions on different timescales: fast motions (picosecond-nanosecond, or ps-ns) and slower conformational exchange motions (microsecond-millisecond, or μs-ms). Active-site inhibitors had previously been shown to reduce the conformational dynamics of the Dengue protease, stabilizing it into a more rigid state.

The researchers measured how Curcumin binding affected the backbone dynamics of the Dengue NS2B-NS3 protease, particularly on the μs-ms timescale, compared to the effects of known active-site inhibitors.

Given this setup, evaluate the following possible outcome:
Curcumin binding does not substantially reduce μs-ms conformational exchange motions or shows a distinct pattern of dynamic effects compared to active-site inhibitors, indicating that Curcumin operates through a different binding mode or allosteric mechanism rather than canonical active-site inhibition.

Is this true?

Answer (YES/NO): YES